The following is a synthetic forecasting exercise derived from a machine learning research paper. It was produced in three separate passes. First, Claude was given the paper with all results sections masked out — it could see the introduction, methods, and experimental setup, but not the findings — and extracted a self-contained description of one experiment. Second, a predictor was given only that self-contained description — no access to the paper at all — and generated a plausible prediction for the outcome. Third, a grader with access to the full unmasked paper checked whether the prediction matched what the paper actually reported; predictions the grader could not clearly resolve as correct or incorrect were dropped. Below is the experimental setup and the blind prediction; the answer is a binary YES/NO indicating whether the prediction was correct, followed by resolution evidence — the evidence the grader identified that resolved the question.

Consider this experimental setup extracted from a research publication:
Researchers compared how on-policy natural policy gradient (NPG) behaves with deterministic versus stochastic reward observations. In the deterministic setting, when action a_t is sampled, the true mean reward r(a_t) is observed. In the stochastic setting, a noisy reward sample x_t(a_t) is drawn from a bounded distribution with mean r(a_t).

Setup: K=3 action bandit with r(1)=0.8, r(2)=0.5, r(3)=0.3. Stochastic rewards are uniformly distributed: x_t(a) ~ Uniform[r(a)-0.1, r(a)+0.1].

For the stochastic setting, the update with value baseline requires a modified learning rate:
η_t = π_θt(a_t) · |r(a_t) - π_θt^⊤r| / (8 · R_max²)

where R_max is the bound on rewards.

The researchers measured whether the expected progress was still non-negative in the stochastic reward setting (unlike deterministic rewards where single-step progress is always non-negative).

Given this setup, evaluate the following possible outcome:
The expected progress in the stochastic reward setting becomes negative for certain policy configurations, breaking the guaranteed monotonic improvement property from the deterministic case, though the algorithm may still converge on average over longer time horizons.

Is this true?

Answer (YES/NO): NO